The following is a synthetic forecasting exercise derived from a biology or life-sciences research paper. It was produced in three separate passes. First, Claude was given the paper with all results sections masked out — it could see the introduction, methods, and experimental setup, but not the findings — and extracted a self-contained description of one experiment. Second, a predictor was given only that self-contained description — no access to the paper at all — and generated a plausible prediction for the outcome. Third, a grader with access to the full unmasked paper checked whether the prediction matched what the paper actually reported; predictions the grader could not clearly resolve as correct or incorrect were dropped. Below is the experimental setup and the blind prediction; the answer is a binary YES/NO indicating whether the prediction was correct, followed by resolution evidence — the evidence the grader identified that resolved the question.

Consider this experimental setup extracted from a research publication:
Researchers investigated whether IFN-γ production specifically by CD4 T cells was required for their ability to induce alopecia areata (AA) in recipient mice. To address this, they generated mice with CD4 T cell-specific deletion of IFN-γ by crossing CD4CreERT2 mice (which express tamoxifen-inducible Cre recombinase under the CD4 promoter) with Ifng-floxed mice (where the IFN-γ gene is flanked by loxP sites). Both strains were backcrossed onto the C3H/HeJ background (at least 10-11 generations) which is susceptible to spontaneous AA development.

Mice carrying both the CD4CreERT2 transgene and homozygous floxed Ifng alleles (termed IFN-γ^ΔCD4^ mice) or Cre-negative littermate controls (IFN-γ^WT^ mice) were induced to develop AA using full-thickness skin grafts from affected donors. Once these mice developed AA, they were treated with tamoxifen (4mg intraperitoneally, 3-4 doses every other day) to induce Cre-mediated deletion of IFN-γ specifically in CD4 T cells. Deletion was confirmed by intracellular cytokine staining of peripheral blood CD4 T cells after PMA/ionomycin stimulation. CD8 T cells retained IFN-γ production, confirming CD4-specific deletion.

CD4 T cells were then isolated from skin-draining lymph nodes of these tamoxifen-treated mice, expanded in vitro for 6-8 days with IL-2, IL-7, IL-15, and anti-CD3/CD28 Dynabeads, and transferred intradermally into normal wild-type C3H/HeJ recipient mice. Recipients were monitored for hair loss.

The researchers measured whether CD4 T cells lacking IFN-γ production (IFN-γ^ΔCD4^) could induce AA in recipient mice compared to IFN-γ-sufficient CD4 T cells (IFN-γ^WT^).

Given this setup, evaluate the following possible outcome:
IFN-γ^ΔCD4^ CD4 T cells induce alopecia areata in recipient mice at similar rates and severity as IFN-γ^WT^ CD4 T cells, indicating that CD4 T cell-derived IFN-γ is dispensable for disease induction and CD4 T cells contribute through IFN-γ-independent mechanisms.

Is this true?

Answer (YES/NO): NO